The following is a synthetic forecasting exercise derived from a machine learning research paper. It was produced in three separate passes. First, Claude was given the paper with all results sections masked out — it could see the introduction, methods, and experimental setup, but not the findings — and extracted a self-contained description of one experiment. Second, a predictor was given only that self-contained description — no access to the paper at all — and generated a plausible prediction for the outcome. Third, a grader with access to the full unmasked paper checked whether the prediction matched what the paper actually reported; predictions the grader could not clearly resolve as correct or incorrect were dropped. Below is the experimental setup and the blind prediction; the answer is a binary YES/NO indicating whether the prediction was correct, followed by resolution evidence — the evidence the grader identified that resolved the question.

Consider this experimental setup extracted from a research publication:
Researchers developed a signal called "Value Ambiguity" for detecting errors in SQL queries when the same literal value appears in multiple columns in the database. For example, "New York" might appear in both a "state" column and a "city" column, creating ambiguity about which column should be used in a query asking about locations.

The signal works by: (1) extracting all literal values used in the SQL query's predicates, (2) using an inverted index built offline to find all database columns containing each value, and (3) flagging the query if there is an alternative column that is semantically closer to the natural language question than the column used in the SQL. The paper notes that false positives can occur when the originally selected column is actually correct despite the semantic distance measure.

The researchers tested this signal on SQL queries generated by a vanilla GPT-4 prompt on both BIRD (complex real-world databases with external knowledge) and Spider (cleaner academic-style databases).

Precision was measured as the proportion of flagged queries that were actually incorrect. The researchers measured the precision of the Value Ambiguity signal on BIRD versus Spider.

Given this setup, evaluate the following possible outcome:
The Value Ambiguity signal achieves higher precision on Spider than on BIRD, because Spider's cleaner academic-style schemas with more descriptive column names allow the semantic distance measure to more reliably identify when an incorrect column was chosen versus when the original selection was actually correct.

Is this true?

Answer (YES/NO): NO